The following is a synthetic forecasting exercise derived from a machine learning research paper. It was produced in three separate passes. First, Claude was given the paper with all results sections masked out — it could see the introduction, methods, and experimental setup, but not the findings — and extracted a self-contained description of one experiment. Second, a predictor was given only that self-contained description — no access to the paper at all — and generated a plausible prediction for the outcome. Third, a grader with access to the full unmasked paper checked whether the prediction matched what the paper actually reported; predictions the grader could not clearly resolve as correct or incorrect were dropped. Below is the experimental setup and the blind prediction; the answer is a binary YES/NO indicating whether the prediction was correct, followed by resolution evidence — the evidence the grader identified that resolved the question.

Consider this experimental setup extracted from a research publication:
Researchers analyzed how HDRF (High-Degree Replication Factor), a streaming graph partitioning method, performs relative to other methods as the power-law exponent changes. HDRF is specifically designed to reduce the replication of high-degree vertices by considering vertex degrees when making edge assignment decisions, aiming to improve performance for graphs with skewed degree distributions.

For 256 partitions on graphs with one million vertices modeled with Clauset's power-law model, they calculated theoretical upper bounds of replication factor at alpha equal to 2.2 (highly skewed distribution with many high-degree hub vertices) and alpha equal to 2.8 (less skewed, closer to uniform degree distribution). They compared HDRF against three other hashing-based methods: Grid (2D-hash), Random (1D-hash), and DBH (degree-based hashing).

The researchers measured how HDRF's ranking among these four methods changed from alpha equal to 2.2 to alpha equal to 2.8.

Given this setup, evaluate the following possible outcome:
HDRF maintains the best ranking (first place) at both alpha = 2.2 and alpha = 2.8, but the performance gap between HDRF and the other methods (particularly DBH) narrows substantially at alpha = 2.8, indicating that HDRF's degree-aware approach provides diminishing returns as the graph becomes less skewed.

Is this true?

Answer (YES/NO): NO